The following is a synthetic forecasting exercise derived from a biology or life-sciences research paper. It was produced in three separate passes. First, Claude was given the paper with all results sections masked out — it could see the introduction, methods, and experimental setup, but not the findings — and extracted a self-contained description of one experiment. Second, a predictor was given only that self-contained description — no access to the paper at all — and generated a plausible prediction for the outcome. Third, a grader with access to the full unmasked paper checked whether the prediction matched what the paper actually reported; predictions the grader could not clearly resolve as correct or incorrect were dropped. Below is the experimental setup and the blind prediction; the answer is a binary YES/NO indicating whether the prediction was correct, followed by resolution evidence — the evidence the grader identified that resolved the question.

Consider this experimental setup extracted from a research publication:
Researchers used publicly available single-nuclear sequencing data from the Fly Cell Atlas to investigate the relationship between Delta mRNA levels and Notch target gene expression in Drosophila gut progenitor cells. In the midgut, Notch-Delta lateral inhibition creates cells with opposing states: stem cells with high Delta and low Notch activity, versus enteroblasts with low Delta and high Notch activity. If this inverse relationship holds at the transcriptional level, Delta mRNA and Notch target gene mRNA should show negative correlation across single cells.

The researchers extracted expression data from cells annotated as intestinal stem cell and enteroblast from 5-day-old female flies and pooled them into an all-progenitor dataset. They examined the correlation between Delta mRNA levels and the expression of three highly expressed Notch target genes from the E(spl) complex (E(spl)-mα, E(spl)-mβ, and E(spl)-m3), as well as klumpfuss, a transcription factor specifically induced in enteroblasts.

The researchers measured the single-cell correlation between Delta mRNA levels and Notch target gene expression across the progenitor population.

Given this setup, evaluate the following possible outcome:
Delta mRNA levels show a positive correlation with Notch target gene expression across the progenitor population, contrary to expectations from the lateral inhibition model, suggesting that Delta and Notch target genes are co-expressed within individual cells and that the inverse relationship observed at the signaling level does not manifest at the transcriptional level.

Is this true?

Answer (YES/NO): NO